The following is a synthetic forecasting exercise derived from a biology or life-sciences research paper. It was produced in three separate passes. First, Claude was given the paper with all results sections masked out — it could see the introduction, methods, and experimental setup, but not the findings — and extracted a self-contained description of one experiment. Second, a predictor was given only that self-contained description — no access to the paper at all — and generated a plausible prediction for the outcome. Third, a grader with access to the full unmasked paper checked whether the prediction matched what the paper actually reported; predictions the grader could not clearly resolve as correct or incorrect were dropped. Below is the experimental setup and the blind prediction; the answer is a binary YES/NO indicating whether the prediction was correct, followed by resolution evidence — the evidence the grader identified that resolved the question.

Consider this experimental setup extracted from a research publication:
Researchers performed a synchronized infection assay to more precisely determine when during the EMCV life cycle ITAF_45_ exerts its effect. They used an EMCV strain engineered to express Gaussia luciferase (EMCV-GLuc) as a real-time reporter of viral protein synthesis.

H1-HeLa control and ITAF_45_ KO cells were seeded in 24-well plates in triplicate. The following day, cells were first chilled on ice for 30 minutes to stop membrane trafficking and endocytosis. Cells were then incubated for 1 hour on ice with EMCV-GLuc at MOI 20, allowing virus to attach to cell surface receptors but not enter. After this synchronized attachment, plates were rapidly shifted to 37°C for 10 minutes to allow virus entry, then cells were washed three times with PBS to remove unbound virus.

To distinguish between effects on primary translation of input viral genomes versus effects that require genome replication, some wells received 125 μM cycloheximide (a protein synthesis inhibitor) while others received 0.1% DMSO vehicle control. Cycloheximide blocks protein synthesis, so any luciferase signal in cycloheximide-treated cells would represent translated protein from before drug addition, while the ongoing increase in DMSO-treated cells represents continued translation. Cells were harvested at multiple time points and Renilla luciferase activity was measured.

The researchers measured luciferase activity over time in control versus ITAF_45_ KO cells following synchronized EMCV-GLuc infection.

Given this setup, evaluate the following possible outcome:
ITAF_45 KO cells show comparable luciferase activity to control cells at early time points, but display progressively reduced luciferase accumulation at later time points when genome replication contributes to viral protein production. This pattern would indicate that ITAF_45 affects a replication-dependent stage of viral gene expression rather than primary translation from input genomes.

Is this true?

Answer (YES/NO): NO